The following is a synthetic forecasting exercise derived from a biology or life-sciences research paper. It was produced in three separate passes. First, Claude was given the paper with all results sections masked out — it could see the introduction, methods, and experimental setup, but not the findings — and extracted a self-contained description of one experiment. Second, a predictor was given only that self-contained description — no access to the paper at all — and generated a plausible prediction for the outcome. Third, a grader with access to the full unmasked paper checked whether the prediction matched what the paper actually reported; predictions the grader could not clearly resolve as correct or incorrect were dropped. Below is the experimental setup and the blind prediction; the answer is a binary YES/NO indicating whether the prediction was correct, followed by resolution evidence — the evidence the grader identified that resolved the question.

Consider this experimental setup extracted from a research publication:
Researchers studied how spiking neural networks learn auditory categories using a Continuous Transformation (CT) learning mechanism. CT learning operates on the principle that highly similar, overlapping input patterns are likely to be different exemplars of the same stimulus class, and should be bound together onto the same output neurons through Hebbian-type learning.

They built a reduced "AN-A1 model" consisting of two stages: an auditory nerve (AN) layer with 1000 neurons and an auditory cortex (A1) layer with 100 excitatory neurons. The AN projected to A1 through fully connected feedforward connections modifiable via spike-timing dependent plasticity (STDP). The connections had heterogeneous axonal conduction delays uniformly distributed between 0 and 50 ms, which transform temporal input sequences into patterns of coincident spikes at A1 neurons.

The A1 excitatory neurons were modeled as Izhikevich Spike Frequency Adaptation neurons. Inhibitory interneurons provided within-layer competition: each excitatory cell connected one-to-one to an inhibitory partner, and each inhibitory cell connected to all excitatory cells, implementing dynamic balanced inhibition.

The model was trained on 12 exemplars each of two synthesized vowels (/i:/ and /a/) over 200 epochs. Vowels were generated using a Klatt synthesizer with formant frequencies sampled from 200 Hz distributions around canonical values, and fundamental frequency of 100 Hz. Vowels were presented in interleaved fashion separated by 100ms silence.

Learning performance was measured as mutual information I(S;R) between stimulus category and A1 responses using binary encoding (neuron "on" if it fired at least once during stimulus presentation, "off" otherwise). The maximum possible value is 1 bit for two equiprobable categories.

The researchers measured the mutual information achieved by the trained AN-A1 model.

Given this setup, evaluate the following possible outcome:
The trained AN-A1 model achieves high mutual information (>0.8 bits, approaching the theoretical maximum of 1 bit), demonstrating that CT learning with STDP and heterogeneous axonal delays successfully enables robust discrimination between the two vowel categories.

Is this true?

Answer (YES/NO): NO